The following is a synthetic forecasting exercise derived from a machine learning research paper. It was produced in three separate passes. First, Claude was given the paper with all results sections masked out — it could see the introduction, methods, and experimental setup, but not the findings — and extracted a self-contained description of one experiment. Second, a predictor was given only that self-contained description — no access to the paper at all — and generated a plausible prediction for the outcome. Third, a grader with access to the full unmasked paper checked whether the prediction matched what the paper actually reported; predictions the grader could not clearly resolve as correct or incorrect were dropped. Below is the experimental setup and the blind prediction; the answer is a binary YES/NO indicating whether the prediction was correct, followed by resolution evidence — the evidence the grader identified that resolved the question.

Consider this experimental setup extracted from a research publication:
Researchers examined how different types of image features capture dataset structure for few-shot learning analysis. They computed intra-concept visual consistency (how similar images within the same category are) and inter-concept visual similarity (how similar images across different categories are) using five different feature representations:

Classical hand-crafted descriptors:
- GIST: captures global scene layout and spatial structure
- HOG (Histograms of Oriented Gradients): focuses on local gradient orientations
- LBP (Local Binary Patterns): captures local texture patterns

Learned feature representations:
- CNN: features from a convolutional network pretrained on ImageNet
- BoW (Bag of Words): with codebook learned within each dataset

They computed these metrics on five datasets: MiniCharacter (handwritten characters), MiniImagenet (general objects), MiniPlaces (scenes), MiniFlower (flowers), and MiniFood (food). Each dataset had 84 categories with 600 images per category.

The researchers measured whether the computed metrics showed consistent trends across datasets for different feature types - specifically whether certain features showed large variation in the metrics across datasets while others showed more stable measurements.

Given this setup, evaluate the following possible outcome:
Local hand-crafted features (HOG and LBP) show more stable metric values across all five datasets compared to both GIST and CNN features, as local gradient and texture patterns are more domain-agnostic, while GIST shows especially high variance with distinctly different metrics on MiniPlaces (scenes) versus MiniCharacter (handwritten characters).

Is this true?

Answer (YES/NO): NO